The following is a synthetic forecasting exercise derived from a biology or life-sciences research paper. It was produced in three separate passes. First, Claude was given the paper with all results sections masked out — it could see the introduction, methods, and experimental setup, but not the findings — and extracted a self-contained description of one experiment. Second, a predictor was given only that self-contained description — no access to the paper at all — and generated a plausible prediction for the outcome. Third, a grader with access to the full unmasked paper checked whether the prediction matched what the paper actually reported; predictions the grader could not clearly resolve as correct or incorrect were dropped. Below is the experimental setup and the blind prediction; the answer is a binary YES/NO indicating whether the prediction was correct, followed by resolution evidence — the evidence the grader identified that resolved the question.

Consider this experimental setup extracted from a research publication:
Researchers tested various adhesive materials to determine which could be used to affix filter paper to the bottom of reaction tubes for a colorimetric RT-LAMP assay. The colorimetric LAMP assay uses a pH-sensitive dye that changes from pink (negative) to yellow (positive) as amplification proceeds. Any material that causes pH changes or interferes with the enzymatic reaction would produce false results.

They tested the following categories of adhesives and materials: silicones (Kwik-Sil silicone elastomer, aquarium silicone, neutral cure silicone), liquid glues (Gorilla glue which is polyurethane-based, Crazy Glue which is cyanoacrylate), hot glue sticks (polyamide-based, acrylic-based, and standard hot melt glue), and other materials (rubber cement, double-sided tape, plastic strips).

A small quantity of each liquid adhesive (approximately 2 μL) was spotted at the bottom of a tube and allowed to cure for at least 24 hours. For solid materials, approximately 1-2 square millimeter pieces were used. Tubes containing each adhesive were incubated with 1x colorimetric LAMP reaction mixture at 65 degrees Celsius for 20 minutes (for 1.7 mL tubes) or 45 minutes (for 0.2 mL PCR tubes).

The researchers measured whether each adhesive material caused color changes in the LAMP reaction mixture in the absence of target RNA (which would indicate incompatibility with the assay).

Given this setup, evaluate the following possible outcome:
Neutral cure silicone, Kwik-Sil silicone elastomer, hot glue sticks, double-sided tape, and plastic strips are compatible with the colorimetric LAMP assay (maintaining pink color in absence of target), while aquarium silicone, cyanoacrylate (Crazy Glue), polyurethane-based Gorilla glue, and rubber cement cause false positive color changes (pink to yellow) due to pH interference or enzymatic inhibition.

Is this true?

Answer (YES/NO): NO